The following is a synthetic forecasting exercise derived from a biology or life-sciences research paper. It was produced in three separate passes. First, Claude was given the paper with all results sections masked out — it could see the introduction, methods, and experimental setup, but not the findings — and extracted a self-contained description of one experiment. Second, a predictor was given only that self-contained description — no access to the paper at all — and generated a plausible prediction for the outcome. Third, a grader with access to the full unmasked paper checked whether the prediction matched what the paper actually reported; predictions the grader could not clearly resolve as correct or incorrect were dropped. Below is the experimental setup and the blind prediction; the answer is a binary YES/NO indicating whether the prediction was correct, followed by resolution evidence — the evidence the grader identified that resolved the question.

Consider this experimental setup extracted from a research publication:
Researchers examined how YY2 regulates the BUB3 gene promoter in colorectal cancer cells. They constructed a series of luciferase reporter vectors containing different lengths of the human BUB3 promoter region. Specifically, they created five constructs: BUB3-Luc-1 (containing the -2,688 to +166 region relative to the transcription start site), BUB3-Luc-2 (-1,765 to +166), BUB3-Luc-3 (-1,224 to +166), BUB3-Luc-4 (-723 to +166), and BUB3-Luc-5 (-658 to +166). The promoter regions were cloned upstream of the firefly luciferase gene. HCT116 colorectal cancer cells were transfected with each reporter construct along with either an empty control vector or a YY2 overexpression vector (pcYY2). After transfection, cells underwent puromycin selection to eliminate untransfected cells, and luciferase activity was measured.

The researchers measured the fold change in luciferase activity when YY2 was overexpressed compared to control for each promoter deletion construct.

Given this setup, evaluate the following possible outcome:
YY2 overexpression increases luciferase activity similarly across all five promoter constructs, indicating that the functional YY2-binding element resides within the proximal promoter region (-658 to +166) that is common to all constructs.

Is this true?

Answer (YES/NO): NO